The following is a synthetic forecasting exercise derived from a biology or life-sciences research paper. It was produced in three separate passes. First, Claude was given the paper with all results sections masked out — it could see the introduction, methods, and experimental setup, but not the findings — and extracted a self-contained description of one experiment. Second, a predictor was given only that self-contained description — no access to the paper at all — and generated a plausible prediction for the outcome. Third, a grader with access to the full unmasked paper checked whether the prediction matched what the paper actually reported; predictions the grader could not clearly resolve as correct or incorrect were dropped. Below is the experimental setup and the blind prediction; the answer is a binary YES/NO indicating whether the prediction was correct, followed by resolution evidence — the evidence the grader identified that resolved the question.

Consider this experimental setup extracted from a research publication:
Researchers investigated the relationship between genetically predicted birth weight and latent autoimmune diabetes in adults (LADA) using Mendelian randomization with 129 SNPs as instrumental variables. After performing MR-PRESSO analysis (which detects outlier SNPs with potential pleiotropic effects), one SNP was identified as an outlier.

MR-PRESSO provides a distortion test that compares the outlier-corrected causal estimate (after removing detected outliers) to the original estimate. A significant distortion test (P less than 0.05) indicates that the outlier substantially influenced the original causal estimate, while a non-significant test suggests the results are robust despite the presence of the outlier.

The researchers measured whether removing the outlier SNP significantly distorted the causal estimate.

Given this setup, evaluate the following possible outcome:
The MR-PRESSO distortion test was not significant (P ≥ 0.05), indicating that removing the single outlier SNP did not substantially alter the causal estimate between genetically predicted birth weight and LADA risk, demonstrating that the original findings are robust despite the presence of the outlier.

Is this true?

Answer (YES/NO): YES